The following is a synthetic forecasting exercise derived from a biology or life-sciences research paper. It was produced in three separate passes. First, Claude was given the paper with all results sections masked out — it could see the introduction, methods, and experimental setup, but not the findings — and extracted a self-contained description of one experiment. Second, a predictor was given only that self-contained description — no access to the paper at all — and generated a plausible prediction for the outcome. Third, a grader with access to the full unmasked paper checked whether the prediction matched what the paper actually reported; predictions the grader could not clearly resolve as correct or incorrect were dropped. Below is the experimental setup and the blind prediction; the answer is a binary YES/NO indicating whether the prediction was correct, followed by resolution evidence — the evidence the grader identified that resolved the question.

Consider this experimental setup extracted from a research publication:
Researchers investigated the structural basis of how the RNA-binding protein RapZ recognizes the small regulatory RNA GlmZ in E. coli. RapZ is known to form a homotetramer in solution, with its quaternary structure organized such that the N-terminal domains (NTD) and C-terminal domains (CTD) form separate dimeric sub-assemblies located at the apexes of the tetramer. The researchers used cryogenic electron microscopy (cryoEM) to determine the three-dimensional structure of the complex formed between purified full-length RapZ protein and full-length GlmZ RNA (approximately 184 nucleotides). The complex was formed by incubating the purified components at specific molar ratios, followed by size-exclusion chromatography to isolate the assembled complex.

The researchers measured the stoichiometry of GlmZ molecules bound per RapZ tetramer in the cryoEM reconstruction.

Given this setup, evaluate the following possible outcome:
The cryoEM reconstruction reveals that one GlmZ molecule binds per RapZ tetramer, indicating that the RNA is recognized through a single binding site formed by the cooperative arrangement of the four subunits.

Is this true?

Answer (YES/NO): YES